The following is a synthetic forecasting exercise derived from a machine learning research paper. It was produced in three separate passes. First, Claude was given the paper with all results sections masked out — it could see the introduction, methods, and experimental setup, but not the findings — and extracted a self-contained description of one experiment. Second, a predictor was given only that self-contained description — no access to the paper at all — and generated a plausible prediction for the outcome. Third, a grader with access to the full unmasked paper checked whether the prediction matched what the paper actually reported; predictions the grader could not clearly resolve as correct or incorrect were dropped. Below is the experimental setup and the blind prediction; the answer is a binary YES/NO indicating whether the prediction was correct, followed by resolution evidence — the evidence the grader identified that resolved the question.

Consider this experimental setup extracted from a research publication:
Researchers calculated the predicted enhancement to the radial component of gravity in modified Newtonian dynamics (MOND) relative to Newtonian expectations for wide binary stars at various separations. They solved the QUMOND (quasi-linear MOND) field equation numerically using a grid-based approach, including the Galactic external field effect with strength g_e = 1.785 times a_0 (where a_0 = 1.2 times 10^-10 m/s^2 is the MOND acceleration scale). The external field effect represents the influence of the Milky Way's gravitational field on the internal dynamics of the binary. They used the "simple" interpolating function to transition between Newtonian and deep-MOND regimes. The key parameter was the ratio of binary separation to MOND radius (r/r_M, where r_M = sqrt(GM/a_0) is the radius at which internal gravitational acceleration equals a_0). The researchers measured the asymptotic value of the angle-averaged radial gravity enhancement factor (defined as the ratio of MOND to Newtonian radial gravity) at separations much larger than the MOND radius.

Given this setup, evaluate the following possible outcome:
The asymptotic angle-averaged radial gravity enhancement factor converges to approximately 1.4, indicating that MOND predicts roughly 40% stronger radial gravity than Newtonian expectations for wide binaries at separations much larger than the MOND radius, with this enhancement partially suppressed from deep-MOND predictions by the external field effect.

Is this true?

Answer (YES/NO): YES